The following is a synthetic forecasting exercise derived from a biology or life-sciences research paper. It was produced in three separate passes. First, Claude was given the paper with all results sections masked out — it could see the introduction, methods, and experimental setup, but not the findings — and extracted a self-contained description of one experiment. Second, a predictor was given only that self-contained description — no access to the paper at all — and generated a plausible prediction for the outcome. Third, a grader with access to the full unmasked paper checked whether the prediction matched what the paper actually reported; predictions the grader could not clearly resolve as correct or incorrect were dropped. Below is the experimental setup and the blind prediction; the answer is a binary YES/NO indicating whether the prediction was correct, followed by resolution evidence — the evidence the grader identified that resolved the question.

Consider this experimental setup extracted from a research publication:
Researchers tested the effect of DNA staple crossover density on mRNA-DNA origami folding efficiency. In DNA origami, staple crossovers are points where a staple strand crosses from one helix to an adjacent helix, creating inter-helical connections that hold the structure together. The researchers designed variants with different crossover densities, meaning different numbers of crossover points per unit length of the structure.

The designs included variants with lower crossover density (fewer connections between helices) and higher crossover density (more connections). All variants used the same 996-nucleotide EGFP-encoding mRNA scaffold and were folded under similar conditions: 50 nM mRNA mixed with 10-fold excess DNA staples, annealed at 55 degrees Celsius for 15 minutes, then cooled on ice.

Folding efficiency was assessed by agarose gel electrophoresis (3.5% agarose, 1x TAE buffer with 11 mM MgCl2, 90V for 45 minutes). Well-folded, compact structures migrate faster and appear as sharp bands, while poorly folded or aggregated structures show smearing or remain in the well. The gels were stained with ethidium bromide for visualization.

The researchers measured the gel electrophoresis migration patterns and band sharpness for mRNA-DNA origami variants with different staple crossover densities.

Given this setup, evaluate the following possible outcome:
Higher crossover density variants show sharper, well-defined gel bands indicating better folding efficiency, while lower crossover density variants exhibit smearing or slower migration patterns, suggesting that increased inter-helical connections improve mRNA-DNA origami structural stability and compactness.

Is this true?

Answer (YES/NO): NO